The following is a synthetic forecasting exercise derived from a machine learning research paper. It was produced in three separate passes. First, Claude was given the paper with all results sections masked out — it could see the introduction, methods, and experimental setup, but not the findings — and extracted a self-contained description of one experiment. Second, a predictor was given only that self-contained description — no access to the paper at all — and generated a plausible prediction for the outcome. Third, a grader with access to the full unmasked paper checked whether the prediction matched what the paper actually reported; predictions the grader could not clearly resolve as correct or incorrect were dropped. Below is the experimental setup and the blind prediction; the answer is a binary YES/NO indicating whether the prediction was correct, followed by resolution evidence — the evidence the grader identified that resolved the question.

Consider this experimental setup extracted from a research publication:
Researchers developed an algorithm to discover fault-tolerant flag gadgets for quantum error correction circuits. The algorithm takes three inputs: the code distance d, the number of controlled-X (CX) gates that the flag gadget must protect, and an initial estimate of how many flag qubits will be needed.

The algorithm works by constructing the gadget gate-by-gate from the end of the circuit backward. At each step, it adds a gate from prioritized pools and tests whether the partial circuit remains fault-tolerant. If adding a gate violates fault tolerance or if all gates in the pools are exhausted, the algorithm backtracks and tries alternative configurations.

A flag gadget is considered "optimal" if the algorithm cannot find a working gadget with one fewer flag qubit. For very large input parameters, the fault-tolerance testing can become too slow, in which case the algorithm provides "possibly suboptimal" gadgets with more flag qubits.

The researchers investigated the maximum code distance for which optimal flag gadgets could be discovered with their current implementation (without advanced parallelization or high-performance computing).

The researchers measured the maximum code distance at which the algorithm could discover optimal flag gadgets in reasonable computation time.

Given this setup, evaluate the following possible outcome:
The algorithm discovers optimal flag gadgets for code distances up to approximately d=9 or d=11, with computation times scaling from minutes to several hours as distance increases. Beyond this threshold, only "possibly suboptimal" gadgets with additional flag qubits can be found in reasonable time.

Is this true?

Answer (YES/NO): NO